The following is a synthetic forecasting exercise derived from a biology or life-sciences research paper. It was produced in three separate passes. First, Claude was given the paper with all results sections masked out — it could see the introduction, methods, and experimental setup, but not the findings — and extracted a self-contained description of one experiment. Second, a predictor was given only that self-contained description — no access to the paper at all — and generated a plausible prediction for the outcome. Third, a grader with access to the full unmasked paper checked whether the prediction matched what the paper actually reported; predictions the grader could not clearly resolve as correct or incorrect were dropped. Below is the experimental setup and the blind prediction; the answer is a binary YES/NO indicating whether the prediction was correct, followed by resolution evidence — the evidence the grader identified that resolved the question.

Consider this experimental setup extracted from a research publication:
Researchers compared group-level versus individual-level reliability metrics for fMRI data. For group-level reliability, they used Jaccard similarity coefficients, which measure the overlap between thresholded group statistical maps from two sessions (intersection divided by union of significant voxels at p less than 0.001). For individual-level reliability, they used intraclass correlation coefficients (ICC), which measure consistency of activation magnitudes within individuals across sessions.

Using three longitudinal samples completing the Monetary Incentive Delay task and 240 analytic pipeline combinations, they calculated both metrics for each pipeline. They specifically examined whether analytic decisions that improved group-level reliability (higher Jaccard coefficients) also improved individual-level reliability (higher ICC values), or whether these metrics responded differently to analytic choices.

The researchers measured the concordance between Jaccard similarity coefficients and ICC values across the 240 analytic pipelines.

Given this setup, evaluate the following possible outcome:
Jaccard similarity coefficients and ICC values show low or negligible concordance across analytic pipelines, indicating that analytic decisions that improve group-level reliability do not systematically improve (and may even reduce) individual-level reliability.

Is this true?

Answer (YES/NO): YES